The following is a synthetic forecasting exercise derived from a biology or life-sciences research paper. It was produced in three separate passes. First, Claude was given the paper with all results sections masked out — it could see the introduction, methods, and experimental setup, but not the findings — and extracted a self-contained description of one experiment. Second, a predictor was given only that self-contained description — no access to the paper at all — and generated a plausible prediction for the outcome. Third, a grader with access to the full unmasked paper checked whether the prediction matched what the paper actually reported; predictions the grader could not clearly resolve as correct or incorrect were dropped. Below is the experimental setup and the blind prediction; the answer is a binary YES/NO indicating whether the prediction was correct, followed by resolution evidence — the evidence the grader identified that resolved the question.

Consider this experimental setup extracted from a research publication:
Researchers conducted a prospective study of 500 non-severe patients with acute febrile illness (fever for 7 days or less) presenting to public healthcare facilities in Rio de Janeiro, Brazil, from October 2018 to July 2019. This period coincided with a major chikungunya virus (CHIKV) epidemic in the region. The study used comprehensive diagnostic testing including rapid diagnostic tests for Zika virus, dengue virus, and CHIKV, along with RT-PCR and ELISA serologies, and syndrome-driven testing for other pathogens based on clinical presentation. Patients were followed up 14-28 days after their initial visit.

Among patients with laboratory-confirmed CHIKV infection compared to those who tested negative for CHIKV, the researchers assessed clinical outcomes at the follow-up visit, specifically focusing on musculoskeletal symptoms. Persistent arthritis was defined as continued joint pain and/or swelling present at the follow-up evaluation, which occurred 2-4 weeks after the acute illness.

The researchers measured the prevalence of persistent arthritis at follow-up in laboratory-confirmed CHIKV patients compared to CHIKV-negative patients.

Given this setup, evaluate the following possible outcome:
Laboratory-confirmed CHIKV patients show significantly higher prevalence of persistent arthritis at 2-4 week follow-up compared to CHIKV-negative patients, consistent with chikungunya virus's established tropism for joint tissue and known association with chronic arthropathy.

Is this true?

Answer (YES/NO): YES